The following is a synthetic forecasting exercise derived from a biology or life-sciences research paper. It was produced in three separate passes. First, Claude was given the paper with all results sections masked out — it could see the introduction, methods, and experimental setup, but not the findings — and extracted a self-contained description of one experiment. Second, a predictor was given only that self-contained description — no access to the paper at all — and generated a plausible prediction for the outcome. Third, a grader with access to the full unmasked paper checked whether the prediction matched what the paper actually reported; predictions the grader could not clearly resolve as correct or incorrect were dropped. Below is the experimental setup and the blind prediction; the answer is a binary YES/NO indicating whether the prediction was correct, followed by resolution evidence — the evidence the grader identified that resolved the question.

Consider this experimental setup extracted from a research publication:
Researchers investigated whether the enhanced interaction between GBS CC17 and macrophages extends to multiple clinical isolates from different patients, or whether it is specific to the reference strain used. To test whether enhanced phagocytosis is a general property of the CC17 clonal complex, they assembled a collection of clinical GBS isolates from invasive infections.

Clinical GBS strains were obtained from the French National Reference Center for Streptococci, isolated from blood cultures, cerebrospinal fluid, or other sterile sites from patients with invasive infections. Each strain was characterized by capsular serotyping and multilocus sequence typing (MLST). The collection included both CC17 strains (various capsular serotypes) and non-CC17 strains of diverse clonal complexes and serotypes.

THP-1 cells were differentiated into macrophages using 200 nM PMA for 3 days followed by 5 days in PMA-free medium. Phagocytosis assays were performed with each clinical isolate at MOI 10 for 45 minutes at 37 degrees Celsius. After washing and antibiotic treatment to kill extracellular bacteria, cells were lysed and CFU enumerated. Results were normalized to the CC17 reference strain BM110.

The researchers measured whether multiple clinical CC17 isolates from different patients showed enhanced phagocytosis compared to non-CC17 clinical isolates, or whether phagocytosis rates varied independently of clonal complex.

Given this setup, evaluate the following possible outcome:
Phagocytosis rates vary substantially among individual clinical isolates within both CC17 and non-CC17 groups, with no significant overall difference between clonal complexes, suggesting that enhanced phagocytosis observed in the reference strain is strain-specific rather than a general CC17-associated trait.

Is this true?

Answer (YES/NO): NO